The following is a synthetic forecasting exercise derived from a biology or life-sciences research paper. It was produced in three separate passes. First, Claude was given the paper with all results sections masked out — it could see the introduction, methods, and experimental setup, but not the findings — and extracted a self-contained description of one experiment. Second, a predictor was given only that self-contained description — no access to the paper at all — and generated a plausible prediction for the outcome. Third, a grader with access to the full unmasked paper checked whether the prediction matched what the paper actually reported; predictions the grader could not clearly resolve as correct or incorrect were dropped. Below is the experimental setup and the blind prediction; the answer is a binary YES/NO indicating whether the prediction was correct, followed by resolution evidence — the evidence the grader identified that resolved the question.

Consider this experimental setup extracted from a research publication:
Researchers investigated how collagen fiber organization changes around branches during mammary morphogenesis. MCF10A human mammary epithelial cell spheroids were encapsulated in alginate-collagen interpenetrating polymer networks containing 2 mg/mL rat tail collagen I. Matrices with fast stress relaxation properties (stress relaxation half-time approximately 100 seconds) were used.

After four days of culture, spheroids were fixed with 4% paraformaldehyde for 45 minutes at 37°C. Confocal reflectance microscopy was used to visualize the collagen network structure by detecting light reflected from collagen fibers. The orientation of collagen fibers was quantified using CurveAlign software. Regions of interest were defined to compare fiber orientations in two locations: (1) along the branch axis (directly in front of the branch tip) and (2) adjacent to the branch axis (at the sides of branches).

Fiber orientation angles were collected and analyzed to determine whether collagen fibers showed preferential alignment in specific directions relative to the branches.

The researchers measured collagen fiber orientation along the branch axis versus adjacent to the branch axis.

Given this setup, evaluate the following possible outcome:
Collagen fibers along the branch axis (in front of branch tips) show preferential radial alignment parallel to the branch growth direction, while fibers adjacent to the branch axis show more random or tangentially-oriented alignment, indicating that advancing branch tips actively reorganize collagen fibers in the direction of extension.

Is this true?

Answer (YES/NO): NO